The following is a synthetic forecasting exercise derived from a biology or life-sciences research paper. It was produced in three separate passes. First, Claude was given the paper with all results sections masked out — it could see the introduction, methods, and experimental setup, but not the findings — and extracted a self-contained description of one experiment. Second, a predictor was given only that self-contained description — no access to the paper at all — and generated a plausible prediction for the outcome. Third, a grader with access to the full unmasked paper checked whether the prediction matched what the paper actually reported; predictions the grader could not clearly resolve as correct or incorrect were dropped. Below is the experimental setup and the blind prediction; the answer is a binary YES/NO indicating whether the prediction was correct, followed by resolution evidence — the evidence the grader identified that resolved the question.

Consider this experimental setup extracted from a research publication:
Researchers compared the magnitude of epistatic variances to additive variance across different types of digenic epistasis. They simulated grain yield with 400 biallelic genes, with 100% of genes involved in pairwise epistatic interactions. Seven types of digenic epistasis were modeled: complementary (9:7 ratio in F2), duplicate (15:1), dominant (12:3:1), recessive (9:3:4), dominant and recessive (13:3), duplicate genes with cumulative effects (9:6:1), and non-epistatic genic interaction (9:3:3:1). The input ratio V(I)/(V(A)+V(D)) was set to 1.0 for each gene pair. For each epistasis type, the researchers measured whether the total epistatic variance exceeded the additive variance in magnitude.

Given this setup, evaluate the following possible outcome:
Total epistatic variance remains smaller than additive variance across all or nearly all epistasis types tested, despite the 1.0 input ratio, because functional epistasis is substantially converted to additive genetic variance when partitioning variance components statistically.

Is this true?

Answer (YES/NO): NO